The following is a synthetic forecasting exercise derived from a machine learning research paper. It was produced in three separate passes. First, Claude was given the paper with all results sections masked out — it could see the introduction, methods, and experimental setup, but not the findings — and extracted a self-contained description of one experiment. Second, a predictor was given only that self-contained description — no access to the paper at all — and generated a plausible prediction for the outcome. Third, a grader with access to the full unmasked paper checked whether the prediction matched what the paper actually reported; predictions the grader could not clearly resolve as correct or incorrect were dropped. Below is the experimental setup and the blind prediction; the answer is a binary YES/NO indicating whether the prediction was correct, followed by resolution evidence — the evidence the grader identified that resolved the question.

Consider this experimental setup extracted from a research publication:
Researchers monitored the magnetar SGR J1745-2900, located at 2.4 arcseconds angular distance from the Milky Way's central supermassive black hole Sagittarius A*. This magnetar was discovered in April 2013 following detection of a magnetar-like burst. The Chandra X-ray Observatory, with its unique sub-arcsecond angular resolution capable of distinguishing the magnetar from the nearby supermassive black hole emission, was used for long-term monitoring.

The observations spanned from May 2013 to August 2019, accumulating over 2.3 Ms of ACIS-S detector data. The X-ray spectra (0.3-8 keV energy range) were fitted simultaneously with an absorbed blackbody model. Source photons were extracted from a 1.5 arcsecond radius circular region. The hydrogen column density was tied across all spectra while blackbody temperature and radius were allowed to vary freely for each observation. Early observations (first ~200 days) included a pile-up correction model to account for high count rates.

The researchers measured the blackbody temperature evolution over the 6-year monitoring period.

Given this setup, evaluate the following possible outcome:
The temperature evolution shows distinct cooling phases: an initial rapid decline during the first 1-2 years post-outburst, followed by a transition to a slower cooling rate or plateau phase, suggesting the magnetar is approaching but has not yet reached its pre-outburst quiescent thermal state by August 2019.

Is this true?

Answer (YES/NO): NO